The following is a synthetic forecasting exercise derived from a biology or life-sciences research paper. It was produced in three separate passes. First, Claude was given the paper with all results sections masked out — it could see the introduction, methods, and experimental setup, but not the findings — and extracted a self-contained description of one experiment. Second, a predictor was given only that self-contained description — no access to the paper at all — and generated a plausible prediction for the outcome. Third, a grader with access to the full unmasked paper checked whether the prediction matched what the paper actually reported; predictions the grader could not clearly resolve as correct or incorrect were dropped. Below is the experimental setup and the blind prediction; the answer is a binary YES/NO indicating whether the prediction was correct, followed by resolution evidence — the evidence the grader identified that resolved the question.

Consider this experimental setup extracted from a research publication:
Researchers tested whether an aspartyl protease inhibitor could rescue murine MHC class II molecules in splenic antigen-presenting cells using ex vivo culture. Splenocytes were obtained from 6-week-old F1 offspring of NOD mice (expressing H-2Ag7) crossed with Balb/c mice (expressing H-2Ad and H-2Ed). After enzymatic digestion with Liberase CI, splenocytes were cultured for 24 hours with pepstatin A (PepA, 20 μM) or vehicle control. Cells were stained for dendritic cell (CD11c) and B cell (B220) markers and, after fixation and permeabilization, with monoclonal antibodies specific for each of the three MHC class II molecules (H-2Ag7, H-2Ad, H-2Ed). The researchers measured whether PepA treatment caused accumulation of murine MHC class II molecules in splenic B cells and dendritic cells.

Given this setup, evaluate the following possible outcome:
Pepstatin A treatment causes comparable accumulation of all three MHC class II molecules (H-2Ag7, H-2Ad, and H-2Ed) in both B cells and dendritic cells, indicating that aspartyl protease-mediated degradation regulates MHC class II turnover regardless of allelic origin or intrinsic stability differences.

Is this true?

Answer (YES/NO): NO